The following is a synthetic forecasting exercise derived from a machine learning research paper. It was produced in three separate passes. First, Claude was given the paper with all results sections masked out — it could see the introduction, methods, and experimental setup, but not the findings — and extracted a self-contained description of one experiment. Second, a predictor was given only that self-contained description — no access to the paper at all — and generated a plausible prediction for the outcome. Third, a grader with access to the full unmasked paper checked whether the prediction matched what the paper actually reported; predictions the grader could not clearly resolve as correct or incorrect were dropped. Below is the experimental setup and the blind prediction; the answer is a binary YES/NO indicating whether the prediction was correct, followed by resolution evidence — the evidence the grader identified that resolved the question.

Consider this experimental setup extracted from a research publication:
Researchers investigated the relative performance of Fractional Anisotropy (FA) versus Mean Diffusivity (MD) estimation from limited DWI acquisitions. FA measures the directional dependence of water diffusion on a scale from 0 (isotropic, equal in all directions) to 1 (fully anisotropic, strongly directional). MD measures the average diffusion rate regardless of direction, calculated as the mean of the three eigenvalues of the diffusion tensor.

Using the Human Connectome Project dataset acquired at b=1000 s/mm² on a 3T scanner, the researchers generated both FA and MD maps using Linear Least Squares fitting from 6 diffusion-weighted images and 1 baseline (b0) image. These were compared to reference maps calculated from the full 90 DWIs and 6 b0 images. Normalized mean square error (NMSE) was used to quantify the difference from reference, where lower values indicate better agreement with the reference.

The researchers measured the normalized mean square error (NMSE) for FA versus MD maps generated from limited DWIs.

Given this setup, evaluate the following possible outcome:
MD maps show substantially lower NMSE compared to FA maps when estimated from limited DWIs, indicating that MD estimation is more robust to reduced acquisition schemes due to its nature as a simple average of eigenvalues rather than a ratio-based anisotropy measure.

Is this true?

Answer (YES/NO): YES